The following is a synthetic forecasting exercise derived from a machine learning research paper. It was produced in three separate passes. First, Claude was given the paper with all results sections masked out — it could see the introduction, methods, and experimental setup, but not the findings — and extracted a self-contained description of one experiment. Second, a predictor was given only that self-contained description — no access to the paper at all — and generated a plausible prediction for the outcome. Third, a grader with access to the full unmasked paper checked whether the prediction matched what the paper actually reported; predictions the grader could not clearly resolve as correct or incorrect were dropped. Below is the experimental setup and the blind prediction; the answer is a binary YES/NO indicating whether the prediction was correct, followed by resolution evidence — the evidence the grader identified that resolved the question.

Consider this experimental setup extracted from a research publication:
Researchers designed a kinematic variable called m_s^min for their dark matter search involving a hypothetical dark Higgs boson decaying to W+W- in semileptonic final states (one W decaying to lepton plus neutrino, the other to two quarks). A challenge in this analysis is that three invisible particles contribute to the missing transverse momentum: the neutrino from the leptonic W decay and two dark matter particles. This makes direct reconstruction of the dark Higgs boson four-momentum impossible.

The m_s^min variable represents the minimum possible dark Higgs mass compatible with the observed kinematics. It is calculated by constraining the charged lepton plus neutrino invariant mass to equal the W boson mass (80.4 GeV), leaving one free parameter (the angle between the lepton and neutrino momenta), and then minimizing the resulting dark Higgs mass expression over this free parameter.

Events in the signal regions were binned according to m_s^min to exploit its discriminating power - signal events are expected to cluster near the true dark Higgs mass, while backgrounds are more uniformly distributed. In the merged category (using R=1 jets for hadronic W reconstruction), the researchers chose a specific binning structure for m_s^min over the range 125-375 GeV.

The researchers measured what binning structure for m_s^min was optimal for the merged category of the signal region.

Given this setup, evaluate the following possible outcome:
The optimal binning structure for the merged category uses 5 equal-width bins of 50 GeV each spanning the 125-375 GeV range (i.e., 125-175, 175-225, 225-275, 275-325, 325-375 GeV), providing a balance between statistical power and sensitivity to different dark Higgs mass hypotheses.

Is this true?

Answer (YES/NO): NO